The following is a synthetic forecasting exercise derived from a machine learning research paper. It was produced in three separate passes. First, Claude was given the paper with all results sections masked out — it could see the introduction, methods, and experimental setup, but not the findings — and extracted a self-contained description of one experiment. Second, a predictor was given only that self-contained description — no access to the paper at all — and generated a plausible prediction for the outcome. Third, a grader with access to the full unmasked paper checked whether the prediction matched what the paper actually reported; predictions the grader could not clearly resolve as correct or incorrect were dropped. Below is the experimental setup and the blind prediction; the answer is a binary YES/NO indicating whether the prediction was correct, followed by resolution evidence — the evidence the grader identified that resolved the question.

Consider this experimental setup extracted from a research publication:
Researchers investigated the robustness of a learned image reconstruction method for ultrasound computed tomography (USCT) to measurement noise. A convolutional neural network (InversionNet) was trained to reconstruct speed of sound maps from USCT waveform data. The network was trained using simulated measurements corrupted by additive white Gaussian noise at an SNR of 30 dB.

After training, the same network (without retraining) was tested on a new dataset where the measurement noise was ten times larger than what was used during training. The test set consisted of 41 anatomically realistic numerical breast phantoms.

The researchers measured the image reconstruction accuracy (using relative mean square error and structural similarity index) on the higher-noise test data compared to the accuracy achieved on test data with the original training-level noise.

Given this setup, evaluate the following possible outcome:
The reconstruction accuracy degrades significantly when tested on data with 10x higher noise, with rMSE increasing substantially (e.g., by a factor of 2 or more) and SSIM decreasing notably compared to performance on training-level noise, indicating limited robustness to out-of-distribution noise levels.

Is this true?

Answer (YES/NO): NO